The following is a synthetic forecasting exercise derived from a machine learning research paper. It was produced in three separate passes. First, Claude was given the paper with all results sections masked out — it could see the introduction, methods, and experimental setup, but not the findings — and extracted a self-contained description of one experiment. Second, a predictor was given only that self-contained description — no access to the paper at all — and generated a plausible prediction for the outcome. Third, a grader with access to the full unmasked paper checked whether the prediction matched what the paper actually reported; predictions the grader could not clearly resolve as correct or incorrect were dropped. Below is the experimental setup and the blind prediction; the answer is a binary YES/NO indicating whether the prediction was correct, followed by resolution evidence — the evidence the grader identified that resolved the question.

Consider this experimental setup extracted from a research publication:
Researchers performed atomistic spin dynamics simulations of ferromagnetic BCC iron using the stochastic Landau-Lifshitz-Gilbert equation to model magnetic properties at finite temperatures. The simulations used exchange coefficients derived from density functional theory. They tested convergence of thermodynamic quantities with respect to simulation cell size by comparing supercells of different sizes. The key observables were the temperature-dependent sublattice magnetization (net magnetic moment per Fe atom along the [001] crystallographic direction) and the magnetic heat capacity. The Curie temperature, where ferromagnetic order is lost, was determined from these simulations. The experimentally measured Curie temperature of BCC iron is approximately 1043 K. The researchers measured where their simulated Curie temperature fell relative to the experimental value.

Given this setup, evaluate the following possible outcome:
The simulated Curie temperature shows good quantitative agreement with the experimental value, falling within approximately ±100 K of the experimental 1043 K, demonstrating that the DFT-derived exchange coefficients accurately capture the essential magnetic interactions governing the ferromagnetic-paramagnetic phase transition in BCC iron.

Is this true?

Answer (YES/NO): NO